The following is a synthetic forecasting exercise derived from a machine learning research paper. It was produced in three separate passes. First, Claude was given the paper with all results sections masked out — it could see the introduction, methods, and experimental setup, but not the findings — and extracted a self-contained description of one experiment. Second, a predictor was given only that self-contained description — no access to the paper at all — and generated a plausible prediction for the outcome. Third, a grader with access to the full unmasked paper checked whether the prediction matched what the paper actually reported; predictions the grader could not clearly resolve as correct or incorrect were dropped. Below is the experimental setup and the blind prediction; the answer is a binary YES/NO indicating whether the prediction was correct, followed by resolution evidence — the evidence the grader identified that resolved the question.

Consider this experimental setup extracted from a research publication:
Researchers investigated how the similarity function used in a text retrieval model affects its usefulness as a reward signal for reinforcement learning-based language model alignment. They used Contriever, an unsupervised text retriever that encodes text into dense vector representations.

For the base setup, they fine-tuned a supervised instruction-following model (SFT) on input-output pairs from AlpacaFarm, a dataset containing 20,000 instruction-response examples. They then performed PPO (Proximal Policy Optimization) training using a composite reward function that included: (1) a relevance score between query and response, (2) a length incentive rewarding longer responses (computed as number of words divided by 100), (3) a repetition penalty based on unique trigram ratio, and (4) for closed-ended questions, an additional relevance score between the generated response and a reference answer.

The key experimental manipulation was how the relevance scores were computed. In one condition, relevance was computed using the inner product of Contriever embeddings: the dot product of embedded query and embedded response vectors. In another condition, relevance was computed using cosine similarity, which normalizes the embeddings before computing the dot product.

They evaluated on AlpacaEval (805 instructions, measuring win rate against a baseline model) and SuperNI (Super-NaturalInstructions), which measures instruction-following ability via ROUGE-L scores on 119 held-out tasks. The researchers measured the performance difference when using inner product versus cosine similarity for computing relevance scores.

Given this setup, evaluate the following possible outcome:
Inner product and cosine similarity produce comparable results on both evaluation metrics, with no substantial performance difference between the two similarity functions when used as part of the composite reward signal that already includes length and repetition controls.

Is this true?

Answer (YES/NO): NO